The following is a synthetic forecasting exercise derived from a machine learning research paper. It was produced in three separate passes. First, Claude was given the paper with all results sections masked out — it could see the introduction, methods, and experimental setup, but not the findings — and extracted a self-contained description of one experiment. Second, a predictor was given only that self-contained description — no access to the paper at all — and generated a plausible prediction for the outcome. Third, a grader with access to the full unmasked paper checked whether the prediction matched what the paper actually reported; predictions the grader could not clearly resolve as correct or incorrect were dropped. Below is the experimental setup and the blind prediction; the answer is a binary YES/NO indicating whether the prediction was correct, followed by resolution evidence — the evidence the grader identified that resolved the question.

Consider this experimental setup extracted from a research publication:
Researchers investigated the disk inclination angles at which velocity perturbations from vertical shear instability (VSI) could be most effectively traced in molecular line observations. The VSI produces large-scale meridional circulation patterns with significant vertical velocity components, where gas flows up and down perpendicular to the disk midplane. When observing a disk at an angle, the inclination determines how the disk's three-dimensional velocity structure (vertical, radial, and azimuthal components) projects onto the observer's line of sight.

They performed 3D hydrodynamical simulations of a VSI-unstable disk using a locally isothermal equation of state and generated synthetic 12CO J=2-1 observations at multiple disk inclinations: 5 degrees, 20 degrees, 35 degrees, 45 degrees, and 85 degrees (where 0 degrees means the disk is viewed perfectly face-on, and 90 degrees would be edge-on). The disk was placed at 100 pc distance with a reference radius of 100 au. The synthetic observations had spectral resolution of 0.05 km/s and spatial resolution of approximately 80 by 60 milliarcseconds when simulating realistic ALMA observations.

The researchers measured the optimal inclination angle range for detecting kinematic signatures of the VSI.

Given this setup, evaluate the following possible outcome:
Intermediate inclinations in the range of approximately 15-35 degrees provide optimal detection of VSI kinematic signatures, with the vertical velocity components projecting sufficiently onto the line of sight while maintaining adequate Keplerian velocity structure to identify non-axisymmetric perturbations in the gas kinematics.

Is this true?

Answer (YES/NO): NO